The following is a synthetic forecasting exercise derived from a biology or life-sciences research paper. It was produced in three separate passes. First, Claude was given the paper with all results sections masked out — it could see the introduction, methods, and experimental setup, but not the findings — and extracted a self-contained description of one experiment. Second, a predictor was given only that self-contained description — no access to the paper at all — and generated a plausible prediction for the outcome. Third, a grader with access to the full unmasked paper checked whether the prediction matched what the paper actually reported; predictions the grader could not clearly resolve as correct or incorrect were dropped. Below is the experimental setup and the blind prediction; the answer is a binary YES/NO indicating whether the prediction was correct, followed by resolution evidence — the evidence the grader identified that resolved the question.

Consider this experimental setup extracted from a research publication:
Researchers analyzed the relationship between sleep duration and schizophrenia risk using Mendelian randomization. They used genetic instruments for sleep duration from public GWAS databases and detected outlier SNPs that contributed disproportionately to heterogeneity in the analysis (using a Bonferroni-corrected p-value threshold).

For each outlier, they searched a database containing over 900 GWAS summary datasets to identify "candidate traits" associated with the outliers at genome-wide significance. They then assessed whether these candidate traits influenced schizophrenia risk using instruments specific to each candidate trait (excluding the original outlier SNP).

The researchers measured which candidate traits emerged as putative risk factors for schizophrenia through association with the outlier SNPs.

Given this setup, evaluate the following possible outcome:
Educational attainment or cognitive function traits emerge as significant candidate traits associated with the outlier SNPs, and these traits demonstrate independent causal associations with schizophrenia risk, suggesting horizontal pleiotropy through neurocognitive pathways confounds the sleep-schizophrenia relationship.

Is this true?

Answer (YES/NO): NO